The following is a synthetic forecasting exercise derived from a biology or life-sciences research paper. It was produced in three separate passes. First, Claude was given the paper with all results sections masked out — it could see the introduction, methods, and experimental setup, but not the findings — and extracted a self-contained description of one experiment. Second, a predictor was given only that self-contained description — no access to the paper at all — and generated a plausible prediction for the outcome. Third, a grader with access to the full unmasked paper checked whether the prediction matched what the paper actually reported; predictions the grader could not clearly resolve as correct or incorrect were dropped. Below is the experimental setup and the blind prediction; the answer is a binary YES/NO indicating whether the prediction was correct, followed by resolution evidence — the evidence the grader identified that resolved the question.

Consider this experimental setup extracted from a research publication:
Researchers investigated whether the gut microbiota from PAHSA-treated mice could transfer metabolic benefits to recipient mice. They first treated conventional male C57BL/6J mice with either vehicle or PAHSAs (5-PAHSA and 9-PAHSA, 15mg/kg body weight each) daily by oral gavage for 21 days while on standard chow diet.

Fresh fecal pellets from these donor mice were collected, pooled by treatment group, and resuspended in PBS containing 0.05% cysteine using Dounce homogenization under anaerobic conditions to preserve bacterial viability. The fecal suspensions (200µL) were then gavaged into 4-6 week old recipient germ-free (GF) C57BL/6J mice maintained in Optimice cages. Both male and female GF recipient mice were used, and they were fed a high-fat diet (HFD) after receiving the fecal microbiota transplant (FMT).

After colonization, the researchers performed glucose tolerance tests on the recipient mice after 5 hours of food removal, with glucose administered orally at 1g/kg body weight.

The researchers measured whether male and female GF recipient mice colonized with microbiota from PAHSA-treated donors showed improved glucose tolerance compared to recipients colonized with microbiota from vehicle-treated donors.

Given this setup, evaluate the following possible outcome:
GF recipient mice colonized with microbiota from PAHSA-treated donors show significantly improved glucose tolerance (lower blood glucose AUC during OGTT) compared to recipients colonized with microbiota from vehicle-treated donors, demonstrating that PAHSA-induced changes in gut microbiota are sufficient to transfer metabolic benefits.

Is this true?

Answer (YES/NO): NO